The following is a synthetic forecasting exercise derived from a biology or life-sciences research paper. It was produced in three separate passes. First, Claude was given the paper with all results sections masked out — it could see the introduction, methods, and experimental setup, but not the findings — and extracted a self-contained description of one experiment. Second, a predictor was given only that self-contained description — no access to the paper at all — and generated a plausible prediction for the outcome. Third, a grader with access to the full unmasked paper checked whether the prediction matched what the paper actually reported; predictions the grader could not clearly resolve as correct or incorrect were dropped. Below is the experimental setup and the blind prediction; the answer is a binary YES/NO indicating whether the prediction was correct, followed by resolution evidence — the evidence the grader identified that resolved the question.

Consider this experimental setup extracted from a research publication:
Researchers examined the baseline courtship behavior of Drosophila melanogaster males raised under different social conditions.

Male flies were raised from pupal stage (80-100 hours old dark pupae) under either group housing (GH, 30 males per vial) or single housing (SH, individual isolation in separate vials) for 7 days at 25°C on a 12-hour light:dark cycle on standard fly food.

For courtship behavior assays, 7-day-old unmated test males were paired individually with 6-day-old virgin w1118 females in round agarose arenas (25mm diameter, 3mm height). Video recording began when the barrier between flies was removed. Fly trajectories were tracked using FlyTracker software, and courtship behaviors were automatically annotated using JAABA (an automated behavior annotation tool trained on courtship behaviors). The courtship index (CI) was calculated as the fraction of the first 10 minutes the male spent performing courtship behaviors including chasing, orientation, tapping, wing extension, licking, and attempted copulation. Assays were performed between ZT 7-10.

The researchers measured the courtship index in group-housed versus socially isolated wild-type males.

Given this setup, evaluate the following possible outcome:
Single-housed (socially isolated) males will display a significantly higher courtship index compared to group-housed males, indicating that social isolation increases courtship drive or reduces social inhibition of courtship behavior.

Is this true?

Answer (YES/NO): YES